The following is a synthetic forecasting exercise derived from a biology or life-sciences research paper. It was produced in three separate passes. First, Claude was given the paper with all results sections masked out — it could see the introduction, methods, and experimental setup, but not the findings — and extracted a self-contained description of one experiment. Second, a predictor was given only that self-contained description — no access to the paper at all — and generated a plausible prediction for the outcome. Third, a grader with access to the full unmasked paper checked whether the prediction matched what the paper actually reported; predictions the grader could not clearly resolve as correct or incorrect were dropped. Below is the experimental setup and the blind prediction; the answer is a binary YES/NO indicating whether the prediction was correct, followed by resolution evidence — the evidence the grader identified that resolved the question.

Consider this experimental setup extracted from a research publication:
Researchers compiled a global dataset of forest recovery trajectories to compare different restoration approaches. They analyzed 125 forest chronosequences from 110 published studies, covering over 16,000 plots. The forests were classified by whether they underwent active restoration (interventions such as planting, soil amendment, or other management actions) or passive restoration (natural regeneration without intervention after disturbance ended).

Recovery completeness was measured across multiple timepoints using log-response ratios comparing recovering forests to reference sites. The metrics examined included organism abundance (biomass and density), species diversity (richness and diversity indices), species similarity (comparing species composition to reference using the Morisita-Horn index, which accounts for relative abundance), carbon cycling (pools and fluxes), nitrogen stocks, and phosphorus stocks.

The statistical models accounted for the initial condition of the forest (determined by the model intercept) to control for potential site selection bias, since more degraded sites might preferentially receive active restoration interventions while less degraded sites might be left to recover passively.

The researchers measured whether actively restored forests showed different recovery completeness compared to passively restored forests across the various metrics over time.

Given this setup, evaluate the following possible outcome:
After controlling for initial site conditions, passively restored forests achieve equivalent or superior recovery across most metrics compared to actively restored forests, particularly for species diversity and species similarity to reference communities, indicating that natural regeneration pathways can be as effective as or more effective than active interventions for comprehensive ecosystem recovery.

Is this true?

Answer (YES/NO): NO